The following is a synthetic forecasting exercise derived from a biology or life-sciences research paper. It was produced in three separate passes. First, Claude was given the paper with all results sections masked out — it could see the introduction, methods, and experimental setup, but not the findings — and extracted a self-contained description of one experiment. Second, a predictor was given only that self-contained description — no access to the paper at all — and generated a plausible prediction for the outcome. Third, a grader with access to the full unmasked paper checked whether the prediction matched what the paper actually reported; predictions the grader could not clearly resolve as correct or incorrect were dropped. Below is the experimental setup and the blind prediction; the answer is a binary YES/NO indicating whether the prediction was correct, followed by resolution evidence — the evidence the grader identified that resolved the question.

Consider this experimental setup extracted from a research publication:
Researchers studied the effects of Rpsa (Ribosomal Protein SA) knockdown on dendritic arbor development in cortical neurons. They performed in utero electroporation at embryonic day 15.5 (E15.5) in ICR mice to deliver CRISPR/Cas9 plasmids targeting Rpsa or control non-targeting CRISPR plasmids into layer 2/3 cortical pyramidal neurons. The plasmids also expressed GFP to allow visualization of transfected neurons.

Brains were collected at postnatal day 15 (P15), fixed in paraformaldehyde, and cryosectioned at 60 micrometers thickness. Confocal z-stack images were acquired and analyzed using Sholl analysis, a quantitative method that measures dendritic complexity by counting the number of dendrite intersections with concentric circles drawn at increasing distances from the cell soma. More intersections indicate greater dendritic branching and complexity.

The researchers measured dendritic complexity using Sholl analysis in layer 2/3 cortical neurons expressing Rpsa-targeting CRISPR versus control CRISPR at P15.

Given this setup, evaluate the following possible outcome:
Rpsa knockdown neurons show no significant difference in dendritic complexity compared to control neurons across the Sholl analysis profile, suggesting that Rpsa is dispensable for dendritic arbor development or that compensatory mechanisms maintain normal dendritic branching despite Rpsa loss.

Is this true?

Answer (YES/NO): NO